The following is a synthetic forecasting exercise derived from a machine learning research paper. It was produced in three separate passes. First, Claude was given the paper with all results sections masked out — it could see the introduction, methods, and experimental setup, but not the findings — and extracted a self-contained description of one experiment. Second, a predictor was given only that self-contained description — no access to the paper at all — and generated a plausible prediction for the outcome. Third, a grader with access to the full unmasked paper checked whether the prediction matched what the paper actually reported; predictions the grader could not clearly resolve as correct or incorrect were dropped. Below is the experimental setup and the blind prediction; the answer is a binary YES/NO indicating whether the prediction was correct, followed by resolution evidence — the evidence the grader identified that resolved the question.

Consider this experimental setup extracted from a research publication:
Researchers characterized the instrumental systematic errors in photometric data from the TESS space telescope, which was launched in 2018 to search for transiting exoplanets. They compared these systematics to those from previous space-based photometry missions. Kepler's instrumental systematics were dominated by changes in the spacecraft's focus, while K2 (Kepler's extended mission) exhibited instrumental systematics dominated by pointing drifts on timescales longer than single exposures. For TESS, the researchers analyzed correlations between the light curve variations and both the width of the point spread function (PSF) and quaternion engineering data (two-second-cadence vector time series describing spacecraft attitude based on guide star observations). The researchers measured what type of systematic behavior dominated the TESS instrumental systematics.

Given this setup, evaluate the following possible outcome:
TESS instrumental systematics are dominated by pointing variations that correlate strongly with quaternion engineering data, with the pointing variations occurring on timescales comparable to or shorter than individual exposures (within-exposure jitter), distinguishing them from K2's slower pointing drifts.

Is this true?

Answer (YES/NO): YES